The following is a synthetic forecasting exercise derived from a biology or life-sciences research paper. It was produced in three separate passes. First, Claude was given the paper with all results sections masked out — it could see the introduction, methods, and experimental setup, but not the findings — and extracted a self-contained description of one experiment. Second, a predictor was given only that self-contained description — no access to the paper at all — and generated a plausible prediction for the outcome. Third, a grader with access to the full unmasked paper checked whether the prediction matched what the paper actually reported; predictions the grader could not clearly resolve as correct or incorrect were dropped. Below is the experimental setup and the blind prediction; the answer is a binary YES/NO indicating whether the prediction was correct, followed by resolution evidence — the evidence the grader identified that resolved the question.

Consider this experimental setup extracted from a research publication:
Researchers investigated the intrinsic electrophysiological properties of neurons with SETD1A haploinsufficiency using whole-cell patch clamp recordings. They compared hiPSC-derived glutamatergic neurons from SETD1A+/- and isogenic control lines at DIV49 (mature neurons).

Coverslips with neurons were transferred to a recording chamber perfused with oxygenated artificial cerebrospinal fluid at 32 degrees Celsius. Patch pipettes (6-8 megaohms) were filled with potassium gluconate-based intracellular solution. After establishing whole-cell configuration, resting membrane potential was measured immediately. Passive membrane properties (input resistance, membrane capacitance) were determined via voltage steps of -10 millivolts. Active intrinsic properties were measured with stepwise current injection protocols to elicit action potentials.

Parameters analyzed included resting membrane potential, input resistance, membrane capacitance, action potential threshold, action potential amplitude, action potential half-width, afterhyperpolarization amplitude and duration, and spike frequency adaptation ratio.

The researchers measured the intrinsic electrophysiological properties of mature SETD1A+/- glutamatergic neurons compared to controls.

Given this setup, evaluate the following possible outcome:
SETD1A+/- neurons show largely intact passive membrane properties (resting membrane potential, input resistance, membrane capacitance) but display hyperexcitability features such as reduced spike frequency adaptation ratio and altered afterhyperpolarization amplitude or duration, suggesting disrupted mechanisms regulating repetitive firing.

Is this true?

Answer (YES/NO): NO